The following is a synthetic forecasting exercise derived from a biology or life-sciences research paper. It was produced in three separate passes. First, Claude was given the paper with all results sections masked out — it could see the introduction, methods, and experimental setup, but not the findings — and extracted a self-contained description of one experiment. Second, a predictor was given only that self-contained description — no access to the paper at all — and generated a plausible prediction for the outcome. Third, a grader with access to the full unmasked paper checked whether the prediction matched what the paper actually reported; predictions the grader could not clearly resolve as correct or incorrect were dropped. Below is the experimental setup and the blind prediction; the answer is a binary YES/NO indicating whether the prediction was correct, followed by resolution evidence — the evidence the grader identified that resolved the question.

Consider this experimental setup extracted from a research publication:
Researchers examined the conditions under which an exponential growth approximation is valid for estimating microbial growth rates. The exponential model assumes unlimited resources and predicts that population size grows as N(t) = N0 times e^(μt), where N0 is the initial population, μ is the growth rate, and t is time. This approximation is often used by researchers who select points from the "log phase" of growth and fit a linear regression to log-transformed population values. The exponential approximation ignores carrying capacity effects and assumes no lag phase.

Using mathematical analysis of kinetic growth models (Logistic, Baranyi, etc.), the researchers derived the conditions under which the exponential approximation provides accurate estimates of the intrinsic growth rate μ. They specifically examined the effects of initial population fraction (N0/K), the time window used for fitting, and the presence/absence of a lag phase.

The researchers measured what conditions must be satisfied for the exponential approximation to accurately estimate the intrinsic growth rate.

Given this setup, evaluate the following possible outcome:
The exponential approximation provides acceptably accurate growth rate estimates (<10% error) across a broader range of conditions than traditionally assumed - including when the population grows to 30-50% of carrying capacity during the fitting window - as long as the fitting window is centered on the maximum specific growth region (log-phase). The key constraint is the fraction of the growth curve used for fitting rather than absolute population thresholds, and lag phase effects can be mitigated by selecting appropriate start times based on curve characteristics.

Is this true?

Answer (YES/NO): NO